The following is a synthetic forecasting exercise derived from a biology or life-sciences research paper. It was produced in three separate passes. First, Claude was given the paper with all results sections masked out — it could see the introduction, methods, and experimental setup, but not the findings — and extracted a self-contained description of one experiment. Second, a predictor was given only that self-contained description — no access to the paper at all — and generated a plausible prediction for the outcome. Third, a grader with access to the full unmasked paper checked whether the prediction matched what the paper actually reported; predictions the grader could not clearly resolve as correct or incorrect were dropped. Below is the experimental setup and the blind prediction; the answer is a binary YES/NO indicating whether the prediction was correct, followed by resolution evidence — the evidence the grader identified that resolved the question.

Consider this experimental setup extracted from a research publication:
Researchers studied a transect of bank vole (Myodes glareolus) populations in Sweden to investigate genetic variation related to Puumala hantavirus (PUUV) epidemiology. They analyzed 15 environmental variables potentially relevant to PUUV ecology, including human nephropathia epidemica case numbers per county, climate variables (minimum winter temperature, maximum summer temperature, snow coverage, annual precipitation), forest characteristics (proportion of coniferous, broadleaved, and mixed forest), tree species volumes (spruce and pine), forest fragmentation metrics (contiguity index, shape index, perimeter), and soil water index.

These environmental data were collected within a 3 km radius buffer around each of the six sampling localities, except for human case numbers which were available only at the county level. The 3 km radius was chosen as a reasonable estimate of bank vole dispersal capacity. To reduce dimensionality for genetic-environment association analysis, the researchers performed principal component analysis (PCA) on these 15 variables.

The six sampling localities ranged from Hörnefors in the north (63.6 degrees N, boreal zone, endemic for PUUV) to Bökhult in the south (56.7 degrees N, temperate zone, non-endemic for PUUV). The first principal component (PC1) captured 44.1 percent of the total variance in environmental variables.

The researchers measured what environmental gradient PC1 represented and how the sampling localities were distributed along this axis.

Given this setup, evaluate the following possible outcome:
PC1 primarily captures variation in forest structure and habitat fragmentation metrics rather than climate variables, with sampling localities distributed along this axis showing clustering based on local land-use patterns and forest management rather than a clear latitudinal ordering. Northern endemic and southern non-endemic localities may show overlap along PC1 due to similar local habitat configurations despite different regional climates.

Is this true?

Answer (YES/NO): NO